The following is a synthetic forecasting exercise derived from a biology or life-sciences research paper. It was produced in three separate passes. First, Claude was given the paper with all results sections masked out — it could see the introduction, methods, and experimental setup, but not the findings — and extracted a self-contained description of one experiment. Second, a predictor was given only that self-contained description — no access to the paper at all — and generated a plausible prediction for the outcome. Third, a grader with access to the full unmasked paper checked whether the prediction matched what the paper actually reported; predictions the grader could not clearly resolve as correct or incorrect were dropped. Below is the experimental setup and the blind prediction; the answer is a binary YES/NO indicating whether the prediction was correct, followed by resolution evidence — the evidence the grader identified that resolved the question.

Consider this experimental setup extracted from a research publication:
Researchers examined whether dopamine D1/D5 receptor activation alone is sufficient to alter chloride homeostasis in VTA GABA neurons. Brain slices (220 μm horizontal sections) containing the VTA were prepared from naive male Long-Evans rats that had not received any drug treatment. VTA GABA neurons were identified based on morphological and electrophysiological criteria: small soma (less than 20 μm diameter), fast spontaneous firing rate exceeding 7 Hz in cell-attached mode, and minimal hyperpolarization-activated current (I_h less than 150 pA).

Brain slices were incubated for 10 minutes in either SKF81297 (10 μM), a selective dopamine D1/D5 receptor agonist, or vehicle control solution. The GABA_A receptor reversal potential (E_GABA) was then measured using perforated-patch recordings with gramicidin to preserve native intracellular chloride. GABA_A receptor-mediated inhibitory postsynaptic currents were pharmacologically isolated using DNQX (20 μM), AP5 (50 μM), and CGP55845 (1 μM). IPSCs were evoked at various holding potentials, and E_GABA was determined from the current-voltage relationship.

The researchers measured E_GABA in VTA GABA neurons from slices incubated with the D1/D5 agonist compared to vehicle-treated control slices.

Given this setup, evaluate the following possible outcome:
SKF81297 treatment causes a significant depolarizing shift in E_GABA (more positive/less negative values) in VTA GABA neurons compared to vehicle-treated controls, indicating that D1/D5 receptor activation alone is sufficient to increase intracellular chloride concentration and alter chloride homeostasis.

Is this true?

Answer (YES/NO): YES